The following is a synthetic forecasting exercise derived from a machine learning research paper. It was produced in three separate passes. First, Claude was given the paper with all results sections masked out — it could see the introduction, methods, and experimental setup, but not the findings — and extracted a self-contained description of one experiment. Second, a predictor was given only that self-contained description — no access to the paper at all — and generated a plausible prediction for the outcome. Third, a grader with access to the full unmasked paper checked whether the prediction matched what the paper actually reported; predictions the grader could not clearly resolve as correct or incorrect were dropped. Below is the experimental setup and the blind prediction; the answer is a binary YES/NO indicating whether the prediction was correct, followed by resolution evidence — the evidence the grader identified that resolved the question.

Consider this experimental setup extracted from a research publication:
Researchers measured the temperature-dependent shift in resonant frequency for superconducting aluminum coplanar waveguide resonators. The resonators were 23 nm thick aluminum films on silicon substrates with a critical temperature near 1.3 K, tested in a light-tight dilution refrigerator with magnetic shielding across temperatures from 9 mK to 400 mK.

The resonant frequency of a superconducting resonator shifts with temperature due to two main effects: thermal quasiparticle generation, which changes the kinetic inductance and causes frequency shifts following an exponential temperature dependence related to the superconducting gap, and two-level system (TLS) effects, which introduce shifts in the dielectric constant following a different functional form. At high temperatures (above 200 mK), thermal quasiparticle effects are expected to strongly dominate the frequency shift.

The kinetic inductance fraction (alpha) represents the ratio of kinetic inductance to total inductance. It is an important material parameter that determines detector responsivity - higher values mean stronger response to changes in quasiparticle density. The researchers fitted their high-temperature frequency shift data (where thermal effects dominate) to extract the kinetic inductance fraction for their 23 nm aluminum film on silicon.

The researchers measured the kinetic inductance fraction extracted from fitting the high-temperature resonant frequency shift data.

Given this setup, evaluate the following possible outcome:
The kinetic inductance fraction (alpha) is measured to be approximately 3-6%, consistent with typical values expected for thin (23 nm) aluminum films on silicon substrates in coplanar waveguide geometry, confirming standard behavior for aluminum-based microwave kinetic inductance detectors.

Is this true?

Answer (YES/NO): NO